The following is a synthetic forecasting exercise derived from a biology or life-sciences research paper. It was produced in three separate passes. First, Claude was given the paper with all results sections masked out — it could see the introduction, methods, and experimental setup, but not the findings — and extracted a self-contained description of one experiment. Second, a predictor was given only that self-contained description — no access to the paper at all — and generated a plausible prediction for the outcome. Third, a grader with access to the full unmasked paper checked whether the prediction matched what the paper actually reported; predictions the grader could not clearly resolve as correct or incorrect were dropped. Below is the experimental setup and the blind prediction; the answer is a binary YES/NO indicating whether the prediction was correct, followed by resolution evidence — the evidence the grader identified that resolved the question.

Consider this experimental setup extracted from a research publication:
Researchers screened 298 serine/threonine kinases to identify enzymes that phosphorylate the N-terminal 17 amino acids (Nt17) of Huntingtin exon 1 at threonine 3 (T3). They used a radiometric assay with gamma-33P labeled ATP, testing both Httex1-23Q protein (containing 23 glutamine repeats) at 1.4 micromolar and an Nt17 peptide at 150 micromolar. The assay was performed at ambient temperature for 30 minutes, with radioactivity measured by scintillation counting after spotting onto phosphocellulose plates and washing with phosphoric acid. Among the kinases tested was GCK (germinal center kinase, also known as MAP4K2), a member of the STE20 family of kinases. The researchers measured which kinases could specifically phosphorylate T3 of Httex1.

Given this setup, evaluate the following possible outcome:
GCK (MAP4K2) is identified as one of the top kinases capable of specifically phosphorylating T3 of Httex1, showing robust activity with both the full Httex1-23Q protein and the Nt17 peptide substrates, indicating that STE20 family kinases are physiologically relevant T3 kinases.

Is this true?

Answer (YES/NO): NO